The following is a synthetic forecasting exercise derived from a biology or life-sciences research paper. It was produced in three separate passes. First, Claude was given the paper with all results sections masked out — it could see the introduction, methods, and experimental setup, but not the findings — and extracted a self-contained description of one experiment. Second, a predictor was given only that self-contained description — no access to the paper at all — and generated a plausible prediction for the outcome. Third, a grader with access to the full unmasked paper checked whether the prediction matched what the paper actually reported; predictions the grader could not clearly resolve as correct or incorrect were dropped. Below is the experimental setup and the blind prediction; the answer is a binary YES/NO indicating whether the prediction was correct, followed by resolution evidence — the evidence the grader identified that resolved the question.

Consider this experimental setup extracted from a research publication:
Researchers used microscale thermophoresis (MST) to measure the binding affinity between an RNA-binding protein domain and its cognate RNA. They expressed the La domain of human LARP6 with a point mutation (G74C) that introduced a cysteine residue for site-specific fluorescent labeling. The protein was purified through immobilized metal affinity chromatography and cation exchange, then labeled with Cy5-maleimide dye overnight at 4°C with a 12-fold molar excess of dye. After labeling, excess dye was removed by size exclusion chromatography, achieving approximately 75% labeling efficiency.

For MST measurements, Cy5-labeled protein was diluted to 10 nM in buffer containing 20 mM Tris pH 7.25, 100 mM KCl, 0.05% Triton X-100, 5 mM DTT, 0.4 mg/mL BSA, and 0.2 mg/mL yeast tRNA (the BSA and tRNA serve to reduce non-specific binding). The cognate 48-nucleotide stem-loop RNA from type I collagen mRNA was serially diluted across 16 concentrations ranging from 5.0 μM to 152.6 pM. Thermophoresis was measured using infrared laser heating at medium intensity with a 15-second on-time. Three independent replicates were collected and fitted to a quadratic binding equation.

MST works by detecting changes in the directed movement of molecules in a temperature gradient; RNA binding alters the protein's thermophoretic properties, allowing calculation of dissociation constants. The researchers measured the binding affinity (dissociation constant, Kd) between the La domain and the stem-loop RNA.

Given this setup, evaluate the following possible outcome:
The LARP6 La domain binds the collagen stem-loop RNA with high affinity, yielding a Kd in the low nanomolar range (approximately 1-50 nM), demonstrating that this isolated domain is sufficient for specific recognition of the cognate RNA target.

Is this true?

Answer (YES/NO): YES